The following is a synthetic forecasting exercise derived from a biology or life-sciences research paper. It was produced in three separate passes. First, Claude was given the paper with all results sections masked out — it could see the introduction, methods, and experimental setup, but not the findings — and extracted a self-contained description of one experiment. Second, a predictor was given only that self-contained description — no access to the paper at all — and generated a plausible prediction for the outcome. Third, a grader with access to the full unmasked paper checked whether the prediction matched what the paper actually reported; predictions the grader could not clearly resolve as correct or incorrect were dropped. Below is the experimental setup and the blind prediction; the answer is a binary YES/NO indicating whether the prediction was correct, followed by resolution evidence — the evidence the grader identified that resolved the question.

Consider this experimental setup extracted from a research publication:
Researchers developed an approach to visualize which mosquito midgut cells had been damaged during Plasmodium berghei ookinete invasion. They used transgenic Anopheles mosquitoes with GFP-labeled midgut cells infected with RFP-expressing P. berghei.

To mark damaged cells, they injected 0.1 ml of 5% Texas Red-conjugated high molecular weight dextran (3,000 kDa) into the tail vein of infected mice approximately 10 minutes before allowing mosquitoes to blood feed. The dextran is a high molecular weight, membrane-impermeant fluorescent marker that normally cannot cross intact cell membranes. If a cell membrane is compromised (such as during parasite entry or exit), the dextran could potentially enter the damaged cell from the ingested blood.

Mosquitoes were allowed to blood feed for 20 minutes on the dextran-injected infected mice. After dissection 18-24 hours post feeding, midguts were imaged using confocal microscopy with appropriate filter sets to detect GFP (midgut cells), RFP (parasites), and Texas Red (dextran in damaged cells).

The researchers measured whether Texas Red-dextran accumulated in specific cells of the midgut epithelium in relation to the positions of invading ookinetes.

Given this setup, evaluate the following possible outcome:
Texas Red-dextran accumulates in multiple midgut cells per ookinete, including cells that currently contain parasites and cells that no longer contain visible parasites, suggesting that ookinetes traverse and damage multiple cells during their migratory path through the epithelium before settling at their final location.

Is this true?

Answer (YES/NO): YES